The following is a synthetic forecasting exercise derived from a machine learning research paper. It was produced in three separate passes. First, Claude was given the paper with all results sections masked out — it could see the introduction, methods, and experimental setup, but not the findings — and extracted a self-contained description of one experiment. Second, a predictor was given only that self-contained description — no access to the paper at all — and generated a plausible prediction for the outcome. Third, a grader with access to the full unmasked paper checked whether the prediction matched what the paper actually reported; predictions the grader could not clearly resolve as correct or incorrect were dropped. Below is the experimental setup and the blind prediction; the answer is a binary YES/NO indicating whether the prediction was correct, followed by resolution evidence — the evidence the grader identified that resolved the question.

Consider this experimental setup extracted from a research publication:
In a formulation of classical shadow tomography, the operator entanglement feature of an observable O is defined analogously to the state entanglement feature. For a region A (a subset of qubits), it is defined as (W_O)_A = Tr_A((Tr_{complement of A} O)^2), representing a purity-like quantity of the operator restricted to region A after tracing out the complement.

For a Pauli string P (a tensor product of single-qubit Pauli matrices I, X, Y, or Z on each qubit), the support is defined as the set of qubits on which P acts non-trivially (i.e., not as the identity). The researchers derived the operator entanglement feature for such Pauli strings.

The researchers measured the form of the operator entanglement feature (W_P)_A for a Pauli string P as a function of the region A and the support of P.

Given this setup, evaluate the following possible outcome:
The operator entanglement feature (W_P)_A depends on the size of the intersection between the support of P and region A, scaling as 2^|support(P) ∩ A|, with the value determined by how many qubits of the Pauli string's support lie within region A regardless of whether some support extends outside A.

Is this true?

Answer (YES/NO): NO